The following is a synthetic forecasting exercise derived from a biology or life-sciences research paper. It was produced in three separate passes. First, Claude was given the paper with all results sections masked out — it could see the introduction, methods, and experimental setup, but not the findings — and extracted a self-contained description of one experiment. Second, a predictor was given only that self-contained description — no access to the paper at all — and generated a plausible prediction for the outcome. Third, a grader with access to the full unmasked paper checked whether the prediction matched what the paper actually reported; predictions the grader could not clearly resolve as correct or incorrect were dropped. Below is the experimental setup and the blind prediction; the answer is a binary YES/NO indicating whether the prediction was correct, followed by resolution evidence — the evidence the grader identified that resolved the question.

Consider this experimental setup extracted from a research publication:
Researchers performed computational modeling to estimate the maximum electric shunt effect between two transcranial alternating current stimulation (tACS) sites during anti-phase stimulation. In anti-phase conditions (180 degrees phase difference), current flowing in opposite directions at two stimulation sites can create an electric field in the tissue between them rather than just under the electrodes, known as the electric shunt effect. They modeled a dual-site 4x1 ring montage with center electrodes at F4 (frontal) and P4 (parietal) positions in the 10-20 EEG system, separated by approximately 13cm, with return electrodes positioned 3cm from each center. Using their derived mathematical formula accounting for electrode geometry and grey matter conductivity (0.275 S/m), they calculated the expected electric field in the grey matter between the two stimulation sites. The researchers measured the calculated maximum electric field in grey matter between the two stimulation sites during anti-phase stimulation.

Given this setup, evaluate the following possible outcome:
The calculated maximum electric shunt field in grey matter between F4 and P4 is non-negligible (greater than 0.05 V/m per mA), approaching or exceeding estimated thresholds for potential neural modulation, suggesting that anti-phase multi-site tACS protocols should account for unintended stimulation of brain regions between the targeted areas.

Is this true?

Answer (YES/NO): NO